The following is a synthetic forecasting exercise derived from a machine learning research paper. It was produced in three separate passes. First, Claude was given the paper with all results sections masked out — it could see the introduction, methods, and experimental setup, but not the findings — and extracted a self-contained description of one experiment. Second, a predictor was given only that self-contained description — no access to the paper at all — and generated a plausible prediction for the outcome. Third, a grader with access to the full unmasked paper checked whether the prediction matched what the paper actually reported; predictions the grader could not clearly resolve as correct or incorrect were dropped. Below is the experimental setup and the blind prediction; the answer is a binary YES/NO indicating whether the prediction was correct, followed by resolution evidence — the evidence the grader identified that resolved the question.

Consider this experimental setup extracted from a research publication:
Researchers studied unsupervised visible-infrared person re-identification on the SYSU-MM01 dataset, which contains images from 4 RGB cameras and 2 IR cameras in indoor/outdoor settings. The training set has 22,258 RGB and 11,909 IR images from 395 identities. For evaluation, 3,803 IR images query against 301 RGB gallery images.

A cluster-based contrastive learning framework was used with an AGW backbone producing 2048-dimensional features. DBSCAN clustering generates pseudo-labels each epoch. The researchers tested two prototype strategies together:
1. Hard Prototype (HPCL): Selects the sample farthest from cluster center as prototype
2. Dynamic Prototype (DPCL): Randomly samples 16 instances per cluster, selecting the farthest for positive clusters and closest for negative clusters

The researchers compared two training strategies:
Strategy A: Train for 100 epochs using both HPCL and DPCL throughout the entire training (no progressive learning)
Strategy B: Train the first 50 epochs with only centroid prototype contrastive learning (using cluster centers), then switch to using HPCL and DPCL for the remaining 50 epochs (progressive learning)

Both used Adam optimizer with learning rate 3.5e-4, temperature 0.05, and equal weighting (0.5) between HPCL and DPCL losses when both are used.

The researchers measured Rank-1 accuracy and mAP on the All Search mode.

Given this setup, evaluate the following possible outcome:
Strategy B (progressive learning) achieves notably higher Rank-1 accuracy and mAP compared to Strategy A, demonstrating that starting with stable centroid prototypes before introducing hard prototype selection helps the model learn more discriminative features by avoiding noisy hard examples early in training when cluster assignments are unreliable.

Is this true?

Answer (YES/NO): YES